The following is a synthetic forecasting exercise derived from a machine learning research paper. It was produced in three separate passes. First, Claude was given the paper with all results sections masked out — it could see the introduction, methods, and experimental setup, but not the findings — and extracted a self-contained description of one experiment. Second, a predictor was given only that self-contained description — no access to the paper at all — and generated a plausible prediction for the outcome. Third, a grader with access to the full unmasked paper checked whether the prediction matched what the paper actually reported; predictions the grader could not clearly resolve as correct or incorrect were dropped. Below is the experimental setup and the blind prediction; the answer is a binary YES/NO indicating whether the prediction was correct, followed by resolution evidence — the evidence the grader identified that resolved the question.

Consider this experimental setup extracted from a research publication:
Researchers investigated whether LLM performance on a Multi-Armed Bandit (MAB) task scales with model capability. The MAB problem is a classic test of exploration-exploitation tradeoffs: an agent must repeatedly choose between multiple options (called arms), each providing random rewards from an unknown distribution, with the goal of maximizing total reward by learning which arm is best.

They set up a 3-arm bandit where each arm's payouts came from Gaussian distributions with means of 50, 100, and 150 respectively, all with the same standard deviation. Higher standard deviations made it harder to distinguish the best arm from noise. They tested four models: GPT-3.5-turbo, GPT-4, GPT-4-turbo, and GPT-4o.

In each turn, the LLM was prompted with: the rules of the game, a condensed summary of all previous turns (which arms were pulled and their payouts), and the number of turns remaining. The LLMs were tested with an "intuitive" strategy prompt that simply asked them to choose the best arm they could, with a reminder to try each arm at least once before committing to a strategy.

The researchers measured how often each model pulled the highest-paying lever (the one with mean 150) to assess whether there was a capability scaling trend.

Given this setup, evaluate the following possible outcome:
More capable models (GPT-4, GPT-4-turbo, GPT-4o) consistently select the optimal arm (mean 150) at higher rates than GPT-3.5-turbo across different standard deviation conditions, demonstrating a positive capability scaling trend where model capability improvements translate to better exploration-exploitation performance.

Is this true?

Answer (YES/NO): NO